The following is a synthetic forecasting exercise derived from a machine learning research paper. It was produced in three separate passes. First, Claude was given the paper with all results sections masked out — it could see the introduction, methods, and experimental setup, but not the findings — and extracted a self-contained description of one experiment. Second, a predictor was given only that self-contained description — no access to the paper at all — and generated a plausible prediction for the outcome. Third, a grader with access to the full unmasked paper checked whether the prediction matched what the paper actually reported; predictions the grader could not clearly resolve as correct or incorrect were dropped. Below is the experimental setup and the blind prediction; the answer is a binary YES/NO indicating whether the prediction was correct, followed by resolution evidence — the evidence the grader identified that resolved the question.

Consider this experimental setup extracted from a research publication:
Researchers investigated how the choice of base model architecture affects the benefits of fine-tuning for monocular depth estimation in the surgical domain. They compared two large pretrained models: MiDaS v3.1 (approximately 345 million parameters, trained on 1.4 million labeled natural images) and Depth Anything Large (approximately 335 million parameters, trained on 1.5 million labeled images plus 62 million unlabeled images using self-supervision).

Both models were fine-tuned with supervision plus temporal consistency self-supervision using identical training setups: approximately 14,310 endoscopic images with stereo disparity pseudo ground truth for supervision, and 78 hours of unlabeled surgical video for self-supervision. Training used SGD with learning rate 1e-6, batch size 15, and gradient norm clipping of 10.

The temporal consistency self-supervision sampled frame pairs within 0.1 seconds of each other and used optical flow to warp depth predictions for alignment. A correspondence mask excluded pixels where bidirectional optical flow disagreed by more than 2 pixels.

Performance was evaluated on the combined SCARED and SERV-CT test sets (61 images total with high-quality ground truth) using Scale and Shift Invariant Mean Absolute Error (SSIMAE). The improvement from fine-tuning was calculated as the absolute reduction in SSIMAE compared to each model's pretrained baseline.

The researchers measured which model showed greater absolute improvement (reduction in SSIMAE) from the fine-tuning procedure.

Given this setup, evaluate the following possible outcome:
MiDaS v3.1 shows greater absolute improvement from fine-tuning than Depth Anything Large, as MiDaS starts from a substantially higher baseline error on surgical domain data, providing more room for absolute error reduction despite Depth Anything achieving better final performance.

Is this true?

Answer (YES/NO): NO